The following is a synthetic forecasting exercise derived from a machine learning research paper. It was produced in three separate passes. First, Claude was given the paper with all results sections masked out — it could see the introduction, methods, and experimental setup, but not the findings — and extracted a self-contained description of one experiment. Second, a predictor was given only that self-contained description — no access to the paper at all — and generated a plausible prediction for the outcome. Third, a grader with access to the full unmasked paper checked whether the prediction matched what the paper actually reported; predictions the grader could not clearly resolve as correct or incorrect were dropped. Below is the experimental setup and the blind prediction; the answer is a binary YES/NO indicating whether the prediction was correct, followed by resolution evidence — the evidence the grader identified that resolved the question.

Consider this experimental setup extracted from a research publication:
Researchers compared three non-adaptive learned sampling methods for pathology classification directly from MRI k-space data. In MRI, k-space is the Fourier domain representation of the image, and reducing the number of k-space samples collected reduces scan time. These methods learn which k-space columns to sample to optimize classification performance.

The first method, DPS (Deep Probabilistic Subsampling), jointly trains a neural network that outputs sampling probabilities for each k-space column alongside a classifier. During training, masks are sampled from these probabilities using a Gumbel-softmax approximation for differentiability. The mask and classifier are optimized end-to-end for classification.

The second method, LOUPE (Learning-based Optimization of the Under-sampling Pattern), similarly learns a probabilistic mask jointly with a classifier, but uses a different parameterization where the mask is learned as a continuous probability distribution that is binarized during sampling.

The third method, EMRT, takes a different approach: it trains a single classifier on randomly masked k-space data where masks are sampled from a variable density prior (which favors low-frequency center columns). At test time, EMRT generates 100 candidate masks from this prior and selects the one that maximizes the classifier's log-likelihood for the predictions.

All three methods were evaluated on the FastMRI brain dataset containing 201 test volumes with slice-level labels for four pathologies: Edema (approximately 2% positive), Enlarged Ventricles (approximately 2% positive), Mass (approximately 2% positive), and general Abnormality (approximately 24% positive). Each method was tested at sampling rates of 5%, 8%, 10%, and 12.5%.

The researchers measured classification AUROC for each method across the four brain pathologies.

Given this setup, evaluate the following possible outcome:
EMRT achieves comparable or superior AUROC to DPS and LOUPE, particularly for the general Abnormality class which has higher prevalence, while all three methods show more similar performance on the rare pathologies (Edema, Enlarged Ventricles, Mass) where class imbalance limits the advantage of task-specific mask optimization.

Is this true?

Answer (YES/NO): NO